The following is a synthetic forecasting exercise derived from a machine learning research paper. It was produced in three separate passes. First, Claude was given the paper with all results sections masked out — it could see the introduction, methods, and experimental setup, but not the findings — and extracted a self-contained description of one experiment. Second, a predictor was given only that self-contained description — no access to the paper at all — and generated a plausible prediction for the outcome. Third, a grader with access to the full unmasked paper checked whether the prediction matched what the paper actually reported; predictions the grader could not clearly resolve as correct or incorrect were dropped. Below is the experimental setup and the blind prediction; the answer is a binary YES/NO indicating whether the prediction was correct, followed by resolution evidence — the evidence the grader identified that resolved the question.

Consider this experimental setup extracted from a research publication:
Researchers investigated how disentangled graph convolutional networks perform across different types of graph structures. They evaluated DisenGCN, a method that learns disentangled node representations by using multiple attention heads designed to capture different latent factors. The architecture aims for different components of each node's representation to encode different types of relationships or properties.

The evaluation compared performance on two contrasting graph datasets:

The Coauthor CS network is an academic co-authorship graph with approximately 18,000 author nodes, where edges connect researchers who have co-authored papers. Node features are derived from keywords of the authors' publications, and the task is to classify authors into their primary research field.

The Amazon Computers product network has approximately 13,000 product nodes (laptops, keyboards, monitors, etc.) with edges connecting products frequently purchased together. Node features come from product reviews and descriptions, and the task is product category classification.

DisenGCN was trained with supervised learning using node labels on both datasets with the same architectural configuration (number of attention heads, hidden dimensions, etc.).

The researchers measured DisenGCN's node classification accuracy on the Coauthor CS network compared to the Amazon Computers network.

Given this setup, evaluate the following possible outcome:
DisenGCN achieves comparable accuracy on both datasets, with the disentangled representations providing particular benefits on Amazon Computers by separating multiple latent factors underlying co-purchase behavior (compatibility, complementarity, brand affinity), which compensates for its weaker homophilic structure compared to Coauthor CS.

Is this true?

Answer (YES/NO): NO